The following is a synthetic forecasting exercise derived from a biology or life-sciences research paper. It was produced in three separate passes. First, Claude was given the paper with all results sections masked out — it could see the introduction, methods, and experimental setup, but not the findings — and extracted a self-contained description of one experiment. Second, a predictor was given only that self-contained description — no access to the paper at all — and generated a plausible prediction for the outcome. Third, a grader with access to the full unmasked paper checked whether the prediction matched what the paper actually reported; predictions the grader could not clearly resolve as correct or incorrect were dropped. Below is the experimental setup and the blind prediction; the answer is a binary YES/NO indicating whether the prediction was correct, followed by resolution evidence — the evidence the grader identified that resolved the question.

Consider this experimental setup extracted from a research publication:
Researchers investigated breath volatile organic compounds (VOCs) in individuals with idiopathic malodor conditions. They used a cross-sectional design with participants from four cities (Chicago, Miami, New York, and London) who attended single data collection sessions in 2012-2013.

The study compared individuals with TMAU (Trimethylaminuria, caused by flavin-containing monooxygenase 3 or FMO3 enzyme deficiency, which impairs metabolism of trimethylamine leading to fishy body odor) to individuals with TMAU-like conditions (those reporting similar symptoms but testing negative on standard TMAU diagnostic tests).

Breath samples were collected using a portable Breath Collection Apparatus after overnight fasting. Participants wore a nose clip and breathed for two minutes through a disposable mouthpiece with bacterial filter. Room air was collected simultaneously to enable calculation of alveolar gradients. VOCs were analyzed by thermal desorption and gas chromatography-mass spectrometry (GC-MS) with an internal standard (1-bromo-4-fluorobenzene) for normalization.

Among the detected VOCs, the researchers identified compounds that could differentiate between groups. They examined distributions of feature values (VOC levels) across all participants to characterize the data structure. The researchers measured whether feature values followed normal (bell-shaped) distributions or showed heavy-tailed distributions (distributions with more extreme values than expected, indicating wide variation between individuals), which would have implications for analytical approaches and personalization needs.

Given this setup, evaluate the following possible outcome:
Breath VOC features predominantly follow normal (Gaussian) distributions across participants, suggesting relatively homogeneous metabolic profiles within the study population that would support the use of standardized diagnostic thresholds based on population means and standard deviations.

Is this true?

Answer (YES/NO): NO